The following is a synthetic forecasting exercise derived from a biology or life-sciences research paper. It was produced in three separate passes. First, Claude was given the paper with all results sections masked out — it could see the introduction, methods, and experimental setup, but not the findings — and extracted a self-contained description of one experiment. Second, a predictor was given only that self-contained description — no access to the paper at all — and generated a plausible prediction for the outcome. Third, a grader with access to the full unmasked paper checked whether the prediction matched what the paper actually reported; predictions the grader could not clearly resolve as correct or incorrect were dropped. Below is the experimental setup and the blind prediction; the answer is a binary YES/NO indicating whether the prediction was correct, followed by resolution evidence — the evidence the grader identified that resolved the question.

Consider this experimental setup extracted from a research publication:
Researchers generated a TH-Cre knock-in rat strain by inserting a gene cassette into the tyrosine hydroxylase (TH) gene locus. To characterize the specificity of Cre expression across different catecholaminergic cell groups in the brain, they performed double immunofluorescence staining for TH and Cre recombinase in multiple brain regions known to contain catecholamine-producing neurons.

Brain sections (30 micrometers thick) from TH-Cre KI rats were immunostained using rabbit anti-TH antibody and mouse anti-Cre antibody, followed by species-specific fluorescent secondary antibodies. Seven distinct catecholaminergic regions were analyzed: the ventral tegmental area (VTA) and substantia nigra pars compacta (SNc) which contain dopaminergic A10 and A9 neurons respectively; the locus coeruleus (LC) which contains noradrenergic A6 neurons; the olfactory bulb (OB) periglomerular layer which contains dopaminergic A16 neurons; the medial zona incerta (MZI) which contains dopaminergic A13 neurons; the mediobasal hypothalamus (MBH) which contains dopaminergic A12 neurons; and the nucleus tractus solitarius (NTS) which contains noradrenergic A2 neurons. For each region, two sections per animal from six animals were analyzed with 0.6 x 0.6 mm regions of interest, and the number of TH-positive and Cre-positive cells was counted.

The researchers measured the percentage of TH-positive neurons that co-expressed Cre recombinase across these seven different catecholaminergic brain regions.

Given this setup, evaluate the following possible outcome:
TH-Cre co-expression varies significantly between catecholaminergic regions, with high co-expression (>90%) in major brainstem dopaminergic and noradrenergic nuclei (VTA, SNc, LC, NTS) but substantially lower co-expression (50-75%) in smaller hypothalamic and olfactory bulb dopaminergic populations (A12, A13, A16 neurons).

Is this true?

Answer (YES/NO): NO